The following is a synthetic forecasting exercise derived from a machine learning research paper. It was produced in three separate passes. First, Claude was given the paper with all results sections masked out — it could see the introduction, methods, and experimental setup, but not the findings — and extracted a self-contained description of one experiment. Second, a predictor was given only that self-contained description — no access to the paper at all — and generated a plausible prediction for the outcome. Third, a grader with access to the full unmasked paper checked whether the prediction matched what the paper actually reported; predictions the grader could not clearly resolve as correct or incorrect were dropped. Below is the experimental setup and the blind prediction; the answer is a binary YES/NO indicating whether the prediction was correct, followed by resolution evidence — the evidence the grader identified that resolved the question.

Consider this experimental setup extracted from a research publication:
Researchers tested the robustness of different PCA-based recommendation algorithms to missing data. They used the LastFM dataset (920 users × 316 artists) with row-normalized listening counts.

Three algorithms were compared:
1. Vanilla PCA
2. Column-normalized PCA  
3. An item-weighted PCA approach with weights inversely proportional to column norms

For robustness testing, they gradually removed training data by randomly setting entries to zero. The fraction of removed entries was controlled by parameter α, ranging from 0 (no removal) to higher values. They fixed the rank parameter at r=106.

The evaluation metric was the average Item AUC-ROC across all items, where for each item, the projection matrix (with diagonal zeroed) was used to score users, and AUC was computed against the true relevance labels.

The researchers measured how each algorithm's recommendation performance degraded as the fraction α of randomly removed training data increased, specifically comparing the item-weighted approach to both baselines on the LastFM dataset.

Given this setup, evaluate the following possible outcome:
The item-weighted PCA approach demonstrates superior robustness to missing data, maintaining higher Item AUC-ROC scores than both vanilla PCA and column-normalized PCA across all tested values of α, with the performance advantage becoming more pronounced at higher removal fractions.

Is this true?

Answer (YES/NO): NO